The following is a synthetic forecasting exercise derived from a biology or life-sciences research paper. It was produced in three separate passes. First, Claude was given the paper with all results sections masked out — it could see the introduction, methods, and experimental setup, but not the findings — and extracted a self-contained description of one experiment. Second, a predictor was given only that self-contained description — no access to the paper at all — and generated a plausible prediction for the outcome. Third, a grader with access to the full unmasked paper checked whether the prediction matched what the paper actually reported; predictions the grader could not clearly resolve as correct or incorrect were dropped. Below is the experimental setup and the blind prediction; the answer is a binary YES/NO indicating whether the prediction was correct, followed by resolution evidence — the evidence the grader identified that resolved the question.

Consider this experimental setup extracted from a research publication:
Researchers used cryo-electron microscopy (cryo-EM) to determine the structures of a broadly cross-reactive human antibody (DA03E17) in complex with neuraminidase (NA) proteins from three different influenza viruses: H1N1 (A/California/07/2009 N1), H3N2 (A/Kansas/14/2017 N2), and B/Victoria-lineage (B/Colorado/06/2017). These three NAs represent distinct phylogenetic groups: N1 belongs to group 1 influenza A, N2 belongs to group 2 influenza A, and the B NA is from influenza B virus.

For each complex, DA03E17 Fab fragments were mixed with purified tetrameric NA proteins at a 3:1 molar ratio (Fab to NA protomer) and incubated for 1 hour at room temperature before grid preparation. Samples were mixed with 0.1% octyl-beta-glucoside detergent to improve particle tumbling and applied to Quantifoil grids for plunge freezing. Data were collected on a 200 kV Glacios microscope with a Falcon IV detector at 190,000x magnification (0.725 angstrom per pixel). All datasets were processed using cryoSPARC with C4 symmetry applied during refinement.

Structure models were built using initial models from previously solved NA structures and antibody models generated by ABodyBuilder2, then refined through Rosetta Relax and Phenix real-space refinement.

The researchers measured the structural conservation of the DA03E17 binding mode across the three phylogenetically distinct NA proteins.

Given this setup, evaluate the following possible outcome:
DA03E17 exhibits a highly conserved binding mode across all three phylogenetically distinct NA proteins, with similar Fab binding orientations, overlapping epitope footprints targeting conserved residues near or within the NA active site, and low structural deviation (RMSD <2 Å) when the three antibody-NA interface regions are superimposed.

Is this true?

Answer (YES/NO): YES